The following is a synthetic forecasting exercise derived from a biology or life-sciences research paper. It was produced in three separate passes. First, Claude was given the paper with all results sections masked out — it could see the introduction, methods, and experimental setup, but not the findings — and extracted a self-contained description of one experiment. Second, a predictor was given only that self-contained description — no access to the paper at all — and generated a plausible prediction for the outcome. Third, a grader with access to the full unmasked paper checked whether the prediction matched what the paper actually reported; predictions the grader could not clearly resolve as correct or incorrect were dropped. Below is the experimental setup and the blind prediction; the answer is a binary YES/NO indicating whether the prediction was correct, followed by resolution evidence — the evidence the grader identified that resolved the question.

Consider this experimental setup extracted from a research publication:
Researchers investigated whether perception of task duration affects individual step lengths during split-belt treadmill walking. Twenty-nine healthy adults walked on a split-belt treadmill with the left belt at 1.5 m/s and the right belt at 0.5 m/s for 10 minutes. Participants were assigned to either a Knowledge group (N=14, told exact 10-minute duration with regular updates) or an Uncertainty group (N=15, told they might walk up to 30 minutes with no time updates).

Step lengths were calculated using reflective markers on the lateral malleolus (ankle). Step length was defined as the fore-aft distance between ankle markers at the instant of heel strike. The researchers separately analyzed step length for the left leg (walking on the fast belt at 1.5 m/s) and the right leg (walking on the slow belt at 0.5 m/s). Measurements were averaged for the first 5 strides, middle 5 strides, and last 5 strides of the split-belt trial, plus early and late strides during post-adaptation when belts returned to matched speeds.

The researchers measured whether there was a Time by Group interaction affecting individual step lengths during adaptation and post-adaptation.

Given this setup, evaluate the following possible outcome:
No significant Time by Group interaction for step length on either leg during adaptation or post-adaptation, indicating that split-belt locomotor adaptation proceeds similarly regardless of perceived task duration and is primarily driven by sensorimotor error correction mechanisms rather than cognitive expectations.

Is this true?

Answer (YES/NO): NO